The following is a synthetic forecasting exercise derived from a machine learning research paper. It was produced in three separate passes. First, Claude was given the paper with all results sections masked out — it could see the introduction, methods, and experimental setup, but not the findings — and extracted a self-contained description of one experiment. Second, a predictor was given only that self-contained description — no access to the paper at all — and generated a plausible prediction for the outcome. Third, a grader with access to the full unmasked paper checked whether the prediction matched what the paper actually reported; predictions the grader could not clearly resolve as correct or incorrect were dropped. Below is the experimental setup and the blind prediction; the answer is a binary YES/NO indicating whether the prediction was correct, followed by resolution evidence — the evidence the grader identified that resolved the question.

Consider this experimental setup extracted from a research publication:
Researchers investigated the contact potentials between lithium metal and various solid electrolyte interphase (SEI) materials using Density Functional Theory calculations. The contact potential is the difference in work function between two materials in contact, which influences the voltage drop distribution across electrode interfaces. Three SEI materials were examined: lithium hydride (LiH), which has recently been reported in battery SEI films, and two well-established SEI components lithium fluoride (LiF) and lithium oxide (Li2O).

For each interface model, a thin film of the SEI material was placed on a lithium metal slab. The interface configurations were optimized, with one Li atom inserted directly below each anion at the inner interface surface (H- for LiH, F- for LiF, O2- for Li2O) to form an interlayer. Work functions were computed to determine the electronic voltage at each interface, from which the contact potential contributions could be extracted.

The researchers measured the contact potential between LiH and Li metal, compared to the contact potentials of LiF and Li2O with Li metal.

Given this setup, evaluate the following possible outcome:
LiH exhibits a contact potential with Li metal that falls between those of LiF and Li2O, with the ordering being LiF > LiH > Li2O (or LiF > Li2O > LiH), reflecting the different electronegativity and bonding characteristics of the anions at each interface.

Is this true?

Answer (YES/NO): NO